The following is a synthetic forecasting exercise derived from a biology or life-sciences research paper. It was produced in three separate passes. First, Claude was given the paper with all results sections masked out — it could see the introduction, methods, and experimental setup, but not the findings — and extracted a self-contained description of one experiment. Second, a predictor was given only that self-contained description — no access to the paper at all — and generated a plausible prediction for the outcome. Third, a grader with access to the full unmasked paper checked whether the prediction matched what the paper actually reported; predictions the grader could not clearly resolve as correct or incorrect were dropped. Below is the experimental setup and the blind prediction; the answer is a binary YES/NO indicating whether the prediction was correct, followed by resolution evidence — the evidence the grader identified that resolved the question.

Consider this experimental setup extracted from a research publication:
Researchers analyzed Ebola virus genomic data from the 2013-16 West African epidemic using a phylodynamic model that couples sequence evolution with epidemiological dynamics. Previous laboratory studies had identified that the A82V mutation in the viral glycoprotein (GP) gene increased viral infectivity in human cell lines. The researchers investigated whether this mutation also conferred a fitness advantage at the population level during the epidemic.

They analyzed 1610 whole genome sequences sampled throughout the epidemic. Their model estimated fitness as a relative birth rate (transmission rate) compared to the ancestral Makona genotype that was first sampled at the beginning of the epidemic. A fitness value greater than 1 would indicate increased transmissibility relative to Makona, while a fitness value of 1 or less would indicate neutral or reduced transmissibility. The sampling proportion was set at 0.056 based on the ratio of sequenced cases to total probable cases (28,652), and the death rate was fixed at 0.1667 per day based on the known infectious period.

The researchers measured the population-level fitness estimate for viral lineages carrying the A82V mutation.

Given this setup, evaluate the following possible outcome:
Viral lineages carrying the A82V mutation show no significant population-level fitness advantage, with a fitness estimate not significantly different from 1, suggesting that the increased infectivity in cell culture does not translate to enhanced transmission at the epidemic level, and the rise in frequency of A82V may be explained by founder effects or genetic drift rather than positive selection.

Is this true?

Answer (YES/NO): NO